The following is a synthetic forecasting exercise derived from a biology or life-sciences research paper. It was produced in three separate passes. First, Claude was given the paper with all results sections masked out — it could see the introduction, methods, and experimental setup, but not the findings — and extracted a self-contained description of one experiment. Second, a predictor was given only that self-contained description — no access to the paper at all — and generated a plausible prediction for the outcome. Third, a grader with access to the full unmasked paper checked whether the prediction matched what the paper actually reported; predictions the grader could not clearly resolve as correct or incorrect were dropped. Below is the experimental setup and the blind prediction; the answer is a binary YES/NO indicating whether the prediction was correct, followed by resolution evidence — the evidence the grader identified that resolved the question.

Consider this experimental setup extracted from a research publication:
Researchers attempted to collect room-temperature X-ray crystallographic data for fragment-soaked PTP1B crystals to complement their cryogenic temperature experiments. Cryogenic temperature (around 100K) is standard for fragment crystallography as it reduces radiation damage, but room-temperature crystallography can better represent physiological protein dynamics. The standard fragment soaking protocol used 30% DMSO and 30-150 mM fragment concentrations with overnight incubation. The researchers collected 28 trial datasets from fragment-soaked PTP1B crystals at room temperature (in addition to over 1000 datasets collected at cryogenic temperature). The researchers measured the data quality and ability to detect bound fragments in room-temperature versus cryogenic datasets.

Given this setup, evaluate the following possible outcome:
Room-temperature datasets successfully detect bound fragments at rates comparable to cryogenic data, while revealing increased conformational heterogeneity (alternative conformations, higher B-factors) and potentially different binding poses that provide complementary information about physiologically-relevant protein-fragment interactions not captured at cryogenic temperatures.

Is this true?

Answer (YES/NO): NO